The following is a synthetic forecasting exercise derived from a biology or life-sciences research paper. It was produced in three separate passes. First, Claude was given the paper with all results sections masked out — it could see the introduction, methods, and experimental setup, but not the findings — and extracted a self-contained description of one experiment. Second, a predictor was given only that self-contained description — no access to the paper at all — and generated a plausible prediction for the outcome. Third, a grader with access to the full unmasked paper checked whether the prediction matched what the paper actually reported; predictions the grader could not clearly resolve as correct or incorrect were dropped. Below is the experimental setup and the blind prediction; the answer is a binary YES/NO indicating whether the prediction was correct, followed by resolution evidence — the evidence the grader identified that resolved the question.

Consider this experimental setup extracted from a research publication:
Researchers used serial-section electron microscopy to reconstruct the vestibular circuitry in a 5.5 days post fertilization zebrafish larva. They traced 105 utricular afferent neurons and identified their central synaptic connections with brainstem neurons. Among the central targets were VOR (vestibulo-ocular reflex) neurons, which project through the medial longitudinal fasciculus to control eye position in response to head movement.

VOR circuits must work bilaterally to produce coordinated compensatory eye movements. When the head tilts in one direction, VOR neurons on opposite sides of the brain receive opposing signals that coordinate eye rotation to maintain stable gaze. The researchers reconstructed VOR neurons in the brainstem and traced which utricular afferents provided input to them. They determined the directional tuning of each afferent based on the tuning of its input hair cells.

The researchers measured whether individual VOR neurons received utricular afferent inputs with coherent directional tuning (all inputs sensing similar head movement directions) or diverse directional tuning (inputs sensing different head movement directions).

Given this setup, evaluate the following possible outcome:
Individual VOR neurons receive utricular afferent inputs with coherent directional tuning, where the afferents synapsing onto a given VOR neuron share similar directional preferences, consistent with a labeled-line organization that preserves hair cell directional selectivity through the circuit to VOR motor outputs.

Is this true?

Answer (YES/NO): YES